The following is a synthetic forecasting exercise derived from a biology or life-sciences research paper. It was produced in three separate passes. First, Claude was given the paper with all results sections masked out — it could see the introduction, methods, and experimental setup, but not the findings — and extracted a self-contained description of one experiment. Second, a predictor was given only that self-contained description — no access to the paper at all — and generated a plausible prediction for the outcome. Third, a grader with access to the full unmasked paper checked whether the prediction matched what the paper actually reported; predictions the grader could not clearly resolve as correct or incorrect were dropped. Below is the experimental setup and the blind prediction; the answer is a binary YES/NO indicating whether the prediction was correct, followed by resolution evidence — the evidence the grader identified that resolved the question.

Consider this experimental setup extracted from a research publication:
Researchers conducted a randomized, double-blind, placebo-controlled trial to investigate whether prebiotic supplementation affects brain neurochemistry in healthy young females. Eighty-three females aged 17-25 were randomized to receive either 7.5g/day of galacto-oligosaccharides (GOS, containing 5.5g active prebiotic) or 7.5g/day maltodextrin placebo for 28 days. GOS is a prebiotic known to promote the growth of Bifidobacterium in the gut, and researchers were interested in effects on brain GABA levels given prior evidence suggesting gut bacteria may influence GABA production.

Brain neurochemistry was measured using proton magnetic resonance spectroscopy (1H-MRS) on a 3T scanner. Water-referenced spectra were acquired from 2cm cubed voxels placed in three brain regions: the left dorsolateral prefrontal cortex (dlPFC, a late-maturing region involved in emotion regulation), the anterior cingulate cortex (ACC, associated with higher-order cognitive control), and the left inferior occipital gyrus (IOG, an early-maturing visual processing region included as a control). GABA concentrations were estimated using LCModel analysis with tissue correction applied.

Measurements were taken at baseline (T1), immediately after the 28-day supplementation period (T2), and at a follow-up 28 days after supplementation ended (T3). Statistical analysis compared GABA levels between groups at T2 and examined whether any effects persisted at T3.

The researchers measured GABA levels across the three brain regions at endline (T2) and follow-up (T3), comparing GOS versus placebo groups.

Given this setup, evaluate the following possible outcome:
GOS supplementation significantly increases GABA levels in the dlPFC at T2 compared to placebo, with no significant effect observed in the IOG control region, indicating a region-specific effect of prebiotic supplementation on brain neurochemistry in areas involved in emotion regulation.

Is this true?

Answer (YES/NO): NO